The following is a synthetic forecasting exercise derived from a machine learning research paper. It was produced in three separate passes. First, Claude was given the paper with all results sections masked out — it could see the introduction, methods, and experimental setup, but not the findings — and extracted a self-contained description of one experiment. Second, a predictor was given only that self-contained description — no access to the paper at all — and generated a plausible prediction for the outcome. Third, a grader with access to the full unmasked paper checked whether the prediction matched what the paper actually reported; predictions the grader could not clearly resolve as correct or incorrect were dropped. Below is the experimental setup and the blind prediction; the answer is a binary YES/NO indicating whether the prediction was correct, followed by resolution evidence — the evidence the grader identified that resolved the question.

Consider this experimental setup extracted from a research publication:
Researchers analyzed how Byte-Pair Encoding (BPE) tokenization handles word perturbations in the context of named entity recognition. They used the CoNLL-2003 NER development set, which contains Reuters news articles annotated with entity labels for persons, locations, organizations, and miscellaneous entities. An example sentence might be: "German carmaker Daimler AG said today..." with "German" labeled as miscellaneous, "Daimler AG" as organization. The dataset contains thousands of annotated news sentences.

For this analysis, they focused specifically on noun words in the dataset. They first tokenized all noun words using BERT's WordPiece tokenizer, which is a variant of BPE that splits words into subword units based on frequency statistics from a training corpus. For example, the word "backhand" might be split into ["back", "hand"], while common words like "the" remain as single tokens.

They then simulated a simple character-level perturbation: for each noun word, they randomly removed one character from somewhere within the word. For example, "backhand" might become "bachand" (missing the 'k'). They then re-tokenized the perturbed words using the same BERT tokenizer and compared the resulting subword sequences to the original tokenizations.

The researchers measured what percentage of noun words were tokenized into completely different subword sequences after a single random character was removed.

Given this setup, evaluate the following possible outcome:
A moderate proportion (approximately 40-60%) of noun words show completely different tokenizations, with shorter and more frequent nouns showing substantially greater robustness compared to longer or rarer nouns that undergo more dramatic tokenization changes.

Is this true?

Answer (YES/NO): NO